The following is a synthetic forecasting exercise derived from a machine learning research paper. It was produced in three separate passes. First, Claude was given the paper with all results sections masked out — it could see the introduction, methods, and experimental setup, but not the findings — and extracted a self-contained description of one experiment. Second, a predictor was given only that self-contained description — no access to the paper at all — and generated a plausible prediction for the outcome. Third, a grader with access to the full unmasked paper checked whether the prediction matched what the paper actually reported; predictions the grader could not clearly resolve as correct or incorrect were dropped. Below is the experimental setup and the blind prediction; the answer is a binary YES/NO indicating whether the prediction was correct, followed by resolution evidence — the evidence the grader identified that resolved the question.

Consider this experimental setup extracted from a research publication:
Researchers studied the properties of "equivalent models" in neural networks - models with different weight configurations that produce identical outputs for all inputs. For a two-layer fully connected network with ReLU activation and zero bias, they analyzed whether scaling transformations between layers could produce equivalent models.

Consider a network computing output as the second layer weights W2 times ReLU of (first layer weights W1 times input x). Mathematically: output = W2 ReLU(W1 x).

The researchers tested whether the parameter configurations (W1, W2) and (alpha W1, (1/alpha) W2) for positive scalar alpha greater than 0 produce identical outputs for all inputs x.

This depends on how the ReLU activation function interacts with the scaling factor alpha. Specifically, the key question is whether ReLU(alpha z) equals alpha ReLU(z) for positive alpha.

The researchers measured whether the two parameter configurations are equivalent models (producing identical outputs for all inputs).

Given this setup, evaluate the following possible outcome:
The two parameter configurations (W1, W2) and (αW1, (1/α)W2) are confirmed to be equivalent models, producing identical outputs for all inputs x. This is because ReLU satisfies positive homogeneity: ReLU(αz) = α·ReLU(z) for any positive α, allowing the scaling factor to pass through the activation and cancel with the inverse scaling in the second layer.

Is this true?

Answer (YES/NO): YES